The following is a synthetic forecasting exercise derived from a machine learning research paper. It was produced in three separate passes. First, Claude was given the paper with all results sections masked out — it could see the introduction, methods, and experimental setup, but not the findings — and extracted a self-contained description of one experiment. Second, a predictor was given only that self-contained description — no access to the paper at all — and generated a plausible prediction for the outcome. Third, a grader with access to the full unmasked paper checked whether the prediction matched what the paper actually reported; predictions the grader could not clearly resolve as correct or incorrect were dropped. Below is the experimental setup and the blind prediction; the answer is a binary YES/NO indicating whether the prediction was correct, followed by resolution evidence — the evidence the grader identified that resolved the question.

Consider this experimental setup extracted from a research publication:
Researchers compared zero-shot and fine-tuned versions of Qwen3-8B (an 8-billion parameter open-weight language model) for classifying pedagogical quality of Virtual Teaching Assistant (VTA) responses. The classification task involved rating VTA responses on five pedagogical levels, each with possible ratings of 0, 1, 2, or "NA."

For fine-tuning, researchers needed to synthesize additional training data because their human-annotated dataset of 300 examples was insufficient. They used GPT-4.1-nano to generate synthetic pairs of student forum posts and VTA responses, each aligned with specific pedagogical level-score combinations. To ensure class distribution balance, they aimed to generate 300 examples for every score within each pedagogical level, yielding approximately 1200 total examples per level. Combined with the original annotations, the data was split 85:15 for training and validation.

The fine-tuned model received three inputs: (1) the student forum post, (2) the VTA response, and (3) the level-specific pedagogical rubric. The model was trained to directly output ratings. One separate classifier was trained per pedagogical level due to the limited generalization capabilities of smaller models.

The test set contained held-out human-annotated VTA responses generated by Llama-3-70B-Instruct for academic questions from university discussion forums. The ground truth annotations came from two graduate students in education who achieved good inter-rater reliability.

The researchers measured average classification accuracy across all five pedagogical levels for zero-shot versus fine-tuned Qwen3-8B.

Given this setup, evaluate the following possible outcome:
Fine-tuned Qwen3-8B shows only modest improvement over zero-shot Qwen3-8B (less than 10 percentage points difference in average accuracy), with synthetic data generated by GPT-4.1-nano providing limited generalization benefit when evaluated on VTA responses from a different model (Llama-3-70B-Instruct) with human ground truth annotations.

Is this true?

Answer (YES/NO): YES